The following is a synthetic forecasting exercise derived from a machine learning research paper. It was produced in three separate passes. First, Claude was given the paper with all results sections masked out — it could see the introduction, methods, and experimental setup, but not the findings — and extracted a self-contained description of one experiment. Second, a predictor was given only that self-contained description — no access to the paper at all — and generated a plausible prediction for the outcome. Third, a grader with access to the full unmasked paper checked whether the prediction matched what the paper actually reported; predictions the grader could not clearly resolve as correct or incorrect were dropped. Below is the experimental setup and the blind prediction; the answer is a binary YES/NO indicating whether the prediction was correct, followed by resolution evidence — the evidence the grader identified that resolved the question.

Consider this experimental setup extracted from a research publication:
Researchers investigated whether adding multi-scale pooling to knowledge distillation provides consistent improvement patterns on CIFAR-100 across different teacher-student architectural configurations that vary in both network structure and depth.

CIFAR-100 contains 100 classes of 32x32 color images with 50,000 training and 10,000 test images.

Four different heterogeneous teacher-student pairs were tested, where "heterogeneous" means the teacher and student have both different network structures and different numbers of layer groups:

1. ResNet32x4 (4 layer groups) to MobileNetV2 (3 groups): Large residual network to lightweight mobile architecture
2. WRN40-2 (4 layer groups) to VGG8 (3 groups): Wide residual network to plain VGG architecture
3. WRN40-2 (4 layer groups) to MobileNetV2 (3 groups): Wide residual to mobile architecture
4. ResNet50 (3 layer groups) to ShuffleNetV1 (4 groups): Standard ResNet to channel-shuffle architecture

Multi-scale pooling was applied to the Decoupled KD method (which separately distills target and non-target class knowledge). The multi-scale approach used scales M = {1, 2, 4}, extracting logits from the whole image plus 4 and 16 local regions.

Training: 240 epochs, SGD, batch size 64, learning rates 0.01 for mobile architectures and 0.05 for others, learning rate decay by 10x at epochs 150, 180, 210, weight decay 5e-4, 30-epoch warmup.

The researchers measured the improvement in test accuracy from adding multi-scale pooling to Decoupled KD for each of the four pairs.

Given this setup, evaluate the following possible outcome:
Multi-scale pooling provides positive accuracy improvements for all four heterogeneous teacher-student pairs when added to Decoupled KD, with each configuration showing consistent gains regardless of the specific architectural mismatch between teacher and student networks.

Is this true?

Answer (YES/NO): YES